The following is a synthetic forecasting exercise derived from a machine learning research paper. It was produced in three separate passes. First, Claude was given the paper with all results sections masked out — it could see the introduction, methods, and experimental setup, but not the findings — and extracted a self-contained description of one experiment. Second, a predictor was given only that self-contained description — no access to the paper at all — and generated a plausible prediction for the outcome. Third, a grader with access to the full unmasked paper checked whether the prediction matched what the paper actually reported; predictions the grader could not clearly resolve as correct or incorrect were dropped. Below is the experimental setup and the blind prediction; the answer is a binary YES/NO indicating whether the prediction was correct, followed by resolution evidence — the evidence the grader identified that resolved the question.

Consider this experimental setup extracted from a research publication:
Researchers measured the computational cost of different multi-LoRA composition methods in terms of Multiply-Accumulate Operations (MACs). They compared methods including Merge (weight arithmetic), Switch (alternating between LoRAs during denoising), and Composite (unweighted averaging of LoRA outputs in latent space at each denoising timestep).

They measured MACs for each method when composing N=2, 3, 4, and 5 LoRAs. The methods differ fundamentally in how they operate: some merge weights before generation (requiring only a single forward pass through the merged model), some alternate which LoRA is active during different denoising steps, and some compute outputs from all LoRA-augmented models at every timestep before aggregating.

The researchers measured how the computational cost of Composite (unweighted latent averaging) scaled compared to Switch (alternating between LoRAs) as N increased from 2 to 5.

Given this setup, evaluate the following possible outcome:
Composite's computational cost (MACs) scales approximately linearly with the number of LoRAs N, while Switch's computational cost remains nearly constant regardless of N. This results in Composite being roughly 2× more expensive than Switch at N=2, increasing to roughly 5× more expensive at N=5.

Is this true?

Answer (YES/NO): YES